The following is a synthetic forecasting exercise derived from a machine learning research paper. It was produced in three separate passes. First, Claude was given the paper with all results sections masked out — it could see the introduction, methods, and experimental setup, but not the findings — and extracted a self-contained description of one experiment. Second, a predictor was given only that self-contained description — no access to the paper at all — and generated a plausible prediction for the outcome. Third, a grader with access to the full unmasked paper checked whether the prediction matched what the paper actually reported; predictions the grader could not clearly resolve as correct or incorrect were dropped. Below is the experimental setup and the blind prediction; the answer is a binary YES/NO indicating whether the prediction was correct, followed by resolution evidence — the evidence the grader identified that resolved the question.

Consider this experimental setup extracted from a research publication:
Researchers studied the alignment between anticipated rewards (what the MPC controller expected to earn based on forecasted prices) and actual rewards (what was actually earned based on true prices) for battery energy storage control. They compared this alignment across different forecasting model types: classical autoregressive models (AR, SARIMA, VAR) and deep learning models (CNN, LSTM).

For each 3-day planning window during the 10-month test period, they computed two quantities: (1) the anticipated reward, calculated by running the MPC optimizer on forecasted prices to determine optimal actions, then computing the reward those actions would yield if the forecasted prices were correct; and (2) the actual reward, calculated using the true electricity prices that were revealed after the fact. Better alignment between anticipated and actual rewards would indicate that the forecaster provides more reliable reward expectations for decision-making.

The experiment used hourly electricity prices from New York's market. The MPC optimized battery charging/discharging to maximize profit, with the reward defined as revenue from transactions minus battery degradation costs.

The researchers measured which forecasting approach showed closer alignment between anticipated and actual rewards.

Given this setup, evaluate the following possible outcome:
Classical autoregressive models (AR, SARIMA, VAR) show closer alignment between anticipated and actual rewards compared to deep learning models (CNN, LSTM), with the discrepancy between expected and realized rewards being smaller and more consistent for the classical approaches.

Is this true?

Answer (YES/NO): NO